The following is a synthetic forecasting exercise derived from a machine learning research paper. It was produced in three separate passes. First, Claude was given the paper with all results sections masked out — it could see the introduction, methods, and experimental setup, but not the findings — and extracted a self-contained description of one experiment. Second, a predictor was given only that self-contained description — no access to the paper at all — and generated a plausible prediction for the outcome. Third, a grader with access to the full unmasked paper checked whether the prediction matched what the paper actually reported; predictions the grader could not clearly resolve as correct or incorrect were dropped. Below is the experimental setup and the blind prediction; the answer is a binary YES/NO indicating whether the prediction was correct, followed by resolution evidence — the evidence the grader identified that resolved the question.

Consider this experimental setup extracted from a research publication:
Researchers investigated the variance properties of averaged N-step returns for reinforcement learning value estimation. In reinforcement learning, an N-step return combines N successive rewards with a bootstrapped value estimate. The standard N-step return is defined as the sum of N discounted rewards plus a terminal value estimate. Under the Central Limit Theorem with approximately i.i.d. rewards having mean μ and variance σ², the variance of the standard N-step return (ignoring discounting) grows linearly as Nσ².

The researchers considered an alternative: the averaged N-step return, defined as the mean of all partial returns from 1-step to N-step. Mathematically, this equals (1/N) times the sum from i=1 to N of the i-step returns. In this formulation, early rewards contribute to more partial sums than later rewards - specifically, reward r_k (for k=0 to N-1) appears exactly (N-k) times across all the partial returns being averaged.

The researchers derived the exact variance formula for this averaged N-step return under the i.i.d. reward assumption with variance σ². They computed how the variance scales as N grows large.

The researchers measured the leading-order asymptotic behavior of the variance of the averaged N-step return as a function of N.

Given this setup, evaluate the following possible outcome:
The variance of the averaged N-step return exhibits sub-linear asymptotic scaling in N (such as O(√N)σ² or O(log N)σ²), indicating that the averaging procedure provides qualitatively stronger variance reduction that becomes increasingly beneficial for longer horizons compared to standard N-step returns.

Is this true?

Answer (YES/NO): NO